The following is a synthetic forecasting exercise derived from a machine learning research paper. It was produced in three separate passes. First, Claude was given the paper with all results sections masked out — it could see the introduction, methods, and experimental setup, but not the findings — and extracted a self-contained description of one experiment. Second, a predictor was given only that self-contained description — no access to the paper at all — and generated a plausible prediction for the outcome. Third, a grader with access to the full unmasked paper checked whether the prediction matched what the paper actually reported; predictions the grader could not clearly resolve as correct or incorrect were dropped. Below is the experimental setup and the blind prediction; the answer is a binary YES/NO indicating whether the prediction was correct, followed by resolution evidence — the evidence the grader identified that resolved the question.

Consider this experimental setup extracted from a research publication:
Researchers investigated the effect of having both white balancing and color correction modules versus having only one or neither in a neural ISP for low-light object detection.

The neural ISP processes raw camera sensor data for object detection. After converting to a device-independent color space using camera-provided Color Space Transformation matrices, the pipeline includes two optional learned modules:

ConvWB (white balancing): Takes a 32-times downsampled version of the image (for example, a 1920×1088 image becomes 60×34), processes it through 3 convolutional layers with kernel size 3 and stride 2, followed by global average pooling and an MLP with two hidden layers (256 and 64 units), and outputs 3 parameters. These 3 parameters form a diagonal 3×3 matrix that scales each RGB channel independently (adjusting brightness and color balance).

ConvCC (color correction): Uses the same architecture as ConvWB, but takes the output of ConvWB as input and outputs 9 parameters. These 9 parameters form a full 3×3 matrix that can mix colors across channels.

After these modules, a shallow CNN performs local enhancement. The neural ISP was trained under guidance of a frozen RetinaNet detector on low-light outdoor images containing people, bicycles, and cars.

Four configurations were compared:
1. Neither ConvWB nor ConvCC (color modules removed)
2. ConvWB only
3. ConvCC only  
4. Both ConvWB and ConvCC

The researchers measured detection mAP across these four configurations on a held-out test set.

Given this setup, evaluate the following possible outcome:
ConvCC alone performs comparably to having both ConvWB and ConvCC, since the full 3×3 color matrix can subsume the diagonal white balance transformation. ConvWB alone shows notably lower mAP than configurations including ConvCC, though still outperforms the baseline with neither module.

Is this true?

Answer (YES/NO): NO